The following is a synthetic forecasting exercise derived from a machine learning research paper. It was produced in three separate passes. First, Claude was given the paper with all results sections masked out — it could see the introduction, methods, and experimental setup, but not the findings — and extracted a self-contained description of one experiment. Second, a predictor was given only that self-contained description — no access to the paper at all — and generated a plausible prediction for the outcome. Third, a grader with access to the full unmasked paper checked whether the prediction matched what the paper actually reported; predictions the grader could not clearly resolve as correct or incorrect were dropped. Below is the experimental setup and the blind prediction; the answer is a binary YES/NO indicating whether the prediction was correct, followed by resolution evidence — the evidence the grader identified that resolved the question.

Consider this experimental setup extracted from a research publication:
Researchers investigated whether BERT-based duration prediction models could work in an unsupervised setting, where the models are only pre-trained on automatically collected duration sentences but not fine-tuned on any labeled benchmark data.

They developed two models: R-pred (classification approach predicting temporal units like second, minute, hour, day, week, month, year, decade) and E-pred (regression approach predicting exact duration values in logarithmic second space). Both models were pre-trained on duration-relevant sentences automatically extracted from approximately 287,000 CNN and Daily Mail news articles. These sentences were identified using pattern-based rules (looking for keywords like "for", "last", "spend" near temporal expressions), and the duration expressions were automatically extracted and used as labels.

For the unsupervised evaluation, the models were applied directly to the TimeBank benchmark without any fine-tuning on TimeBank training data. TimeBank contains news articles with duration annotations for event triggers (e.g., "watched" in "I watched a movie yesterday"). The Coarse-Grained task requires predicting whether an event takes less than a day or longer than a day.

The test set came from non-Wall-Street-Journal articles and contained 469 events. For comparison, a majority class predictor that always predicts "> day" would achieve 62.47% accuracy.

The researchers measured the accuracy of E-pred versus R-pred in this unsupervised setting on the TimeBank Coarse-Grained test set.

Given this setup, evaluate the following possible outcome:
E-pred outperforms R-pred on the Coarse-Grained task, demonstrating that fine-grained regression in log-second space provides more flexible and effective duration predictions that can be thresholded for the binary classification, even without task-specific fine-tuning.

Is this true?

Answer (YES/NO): YES